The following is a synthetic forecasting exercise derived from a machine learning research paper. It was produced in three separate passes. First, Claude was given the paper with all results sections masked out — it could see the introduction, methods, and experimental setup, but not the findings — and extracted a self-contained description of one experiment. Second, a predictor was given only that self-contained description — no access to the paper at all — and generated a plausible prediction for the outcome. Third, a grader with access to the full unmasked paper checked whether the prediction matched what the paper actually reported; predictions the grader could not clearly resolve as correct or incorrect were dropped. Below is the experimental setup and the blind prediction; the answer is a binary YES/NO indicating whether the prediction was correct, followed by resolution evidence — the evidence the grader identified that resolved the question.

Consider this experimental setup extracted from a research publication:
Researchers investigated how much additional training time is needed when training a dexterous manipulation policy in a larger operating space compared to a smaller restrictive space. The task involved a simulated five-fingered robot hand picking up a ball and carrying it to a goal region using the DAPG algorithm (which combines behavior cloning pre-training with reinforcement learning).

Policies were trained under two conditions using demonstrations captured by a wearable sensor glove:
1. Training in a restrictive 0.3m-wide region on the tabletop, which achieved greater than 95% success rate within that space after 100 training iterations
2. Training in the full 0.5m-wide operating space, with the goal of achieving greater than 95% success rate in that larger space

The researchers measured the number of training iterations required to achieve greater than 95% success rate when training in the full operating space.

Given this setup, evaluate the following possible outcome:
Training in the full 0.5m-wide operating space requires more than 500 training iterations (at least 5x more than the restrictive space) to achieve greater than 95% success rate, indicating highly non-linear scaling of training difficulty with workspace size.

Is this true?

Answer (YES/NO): NO